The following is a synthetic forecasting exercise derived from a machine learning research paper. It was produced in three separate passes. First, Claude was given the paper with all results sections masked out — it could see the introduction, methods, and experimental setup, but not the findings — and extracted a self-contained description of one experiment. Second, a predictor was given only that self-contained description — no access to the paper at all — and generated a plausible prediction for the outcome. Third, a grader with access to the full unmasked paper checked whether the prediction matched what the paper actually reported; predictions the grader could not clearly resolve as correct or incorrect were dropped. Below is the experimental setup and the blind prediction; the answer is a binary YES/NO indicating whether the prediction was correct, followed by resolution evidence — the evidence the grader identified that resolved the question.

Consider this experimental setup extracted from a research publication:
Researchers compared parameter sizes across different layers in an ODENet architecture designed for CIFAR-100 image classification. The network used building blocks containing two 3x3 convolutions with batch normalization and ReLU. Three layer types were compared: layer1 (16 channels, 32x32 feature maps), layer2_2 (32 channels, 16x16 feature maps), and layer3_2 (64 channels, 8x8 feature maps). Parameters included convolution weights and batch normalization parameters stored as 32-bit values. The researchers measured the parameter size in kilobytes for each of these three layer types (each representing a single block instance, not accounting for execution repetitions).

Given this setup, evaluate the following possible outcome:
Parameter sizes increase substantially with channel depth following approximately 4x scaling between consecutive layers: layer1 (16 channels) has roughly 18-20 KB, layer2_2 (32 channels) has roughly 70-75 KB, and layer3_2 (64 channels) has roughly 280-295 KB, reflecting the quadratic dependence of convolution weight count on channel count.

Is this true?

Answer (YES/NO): NO